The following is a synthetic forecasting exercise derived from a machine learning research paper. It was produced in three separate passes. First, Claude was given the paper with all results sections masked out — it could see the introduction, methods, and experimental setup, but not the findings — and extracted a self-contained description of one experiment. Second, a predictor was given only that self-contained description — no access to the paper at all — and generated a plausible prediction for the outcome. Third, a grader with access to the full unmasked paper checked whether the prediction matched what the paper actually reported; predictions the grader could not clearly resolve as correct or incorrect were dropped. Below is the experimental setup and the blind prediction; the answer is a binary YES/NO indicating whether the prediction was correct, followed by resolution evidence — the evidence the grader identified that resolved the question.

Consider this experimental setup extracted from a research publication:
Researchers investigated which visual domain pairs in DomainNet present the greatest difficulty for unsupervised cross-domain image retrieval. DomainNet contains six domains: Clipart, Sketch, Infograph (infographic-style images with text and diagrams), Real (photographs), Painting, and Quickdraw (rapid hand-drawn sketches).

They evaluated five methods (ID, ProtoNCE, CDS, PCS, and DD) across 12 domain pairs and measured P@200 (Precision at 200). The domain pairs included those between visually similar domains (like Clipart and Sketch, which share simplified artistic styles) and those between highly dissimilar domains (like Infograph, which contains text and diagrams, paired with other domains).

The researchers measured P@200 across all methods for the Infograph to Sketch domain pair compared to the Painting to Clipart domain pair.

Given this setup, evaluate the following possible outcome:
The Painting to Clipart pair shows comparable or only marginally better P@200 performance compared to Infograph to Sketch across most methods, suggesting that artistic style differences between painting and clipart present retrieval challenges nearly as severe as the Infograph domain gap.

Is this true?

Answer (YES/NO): NO